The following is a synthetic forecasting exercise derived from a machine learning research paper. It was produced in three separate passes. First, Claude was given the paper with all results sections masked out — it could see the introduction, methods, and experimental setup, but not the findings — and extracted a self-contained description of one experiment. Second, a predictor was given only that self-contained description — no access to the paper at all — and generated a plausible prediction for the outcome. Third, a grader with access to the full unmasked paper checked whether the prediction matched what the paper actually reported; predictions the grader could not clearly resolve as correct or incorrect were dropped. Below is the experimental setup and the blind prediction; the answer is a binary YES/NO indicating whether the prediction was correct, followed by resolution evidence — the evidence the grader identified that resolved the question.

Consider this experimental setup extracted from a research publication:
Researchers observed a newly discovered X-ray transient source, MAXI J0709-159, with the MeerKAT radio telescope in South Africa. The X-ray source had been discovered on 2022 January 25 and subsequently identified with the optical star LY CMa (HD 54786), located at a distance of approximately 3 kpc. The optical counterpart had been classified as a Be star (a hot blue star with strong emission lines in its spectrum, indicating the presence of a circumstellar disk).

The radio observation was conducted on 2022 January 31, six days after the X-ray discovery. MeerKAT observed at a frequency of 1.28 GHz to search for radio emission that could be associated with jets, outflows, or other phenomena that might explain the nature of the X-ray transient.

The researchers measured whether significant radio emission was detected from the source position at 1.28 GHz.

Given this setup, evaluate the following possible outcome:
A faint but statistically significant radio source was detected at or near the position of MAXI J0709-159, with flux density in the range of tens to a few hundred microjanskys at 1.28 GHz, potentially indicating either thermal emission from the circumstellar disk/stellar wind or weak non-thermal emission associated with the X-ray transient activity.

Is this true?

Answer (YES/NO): NO